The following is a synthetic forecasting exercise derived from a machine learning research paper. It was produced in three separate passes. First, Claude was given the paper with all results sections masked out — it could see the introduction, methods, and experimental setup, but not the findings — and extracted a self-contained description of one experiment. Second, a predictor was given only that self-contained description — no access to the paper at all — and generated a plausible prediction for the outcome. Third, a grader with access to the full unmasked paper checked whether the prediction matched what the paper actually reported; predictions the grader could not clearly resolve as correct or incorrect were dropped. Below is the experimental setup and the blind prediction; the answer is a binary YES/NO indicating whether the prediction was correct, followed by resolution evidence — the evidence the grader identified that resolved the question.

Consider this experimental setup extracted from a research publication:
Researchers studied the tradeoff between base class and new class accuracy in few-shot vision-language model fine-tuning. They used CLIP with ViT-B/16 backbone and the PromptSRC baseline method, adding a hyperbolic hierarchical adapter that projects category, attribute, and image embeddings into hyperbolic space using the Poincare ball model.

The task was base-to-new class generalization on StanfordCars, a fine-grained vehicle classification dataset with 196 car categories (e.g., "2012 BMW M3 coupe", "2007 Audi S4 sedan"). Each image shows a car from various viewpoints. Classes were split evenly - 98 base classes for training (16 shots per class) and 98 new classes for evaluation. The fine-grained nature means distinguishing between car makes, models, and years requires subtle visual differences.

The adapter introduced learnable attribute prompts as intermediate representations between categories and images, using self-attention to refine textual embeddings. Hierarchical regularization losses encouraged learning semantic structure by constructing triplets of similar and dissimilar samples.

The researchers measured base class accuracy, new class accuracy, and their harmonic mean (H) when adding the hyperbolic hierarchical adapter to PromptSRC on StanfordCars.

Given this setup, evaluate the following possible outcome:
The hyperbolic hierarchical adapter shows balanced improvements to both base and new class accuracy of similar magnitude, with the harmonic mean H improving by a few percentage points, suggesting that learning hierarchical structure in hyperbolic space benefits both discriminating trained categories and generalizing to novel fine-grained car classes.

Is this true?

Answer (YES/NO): NO